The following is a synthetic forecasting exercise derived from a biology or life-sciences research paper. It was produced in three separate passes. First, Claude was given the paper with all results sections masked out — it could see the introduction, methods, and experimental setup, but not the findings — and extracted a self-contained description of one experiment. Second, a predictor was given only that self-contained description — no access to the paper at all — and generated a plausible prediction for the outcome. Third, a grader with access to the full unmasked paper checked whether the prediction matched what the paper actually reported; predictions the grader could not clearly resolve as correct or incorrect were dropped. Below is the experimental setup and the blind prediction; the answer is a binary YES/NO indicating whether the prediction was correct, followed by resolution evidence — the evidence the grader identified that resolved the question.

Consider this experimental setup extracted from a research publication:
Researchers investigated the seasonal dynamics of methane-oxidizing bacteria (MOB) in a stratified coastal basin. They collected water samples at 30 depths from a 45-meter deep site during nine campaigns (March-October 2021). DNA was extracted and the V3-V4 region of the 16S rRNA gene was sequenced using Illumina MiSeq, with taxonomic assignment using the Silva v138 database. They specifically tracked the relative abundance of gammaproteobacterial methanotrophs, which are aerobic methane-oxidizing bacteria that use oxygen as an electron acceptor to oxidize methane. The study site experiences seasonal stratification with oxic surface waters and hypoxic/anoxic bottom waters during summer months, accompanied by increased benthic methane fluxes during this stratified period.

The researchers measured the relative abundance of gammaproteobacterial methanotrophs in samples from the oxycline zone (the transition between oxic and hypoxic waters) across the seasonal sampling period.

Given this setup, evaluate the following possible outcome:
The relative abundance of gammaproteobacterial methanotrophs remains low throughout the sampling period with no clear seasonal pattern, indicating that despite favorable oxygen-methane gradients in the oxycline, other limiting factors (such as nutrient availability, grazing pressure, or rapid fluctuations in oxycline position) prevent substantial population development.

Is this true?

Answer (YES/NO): NO